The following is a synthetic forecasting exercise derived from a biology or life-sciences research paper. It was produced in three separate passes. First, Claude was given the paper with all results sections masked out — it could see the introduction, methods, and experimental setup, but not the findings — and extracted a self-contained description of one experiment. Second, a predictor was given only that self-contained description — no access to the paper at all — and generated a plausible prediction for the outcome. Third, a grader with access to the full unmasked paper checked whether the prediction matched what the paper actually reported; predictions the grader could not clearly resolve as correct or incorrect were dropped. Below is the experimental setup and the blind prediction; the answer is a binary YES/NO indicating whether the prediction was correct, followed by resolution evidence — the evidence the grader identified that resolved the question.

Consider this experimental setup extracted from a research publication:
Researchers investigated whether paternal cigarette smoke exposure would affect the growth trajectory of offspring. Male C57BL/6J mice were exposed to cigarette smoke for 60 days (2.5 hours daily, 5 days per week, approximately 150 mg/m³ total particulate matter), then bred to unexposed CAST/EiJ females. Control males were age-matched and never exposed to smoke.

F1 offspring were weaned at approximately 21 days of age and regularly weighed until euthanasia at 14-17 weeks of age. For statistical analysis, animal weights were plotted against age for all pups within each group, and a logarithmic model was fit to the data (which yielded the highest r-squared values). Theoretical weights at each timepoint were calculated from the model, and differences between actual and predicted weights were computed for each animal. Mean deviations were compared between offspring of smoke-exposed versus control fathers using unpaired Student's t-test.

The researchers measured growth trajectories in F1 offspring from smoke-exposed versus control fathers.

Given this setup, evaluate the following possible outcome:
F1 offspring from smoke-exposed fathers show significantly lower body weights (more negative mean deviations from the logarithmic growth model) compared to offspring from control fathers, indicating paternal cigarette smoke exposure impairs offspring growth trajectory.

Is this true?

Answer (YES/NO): NO